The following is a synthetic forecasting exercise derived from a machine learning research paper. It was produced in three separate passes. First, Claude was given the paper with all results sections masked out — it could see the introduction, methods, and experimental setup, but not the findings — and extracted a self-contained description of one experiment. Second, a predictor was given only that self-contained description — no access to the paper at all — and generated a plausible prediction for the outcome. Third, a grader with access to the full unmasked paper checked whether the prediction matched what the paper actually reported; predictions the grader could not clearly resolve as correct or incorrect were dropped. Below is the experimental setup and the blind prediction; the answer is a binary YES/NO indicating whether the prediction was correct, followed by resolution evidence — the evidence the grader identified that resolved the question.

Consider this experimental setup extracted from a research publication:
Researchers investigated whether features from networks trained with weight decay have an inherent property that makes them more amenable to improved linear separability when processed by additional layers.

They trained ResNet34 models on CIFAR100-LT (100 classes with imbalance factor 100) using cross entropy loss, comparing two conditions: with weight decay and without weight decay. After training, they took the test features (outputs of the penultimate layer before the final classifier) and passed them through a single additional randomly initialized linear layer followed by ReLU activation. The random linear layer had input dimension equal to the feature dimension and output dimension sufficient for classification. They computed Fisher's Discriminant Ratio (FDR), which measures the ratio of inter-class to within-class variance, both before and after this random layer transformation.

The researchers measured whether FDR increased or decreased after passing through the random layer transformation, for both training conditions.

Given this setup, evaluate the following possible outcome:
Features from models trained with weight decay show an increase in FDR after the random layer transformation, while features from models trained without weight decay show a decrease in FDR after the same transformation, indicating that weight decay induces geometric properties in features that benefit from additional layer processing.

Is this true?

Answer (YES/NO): YES